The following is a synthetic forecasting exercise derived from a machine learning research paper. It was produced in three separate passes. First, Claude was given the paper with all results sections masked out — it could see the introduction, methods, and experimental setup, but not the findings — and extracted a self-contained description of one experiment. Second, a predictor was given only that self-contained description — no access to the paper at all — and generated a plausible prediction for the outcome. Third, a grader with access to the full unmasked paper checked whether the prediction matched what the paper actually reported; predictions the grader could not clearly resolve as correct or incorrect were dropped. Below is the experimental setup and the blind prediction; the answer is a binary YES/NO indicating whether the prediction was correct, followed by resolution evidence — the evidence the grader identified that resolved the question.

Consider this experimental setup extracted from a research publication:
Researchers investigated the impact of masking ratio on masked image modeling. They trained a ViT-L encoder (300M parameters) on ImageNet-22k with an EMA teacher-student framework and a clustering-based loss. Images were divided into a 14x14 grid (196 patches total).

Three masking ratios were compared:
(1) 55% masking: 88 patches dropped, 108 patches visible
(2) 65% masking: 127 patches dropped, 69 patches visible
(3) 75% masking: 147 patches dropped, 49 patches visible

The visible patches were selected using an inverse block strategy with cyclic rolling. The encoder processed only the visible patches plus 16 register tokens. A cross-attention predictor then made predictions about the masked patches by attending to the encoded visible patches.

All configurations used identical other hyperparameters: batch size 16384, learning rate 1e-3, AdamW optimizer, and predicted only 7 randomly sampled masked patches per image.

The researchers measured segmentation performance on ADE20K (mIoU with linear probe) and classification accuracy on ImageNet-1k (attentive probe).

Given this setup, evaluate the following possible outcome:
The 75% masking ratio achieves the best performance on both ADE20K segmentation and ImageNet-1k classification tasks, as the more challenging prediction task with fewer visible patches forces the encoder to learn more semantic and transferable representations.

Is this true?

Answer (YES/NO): NO